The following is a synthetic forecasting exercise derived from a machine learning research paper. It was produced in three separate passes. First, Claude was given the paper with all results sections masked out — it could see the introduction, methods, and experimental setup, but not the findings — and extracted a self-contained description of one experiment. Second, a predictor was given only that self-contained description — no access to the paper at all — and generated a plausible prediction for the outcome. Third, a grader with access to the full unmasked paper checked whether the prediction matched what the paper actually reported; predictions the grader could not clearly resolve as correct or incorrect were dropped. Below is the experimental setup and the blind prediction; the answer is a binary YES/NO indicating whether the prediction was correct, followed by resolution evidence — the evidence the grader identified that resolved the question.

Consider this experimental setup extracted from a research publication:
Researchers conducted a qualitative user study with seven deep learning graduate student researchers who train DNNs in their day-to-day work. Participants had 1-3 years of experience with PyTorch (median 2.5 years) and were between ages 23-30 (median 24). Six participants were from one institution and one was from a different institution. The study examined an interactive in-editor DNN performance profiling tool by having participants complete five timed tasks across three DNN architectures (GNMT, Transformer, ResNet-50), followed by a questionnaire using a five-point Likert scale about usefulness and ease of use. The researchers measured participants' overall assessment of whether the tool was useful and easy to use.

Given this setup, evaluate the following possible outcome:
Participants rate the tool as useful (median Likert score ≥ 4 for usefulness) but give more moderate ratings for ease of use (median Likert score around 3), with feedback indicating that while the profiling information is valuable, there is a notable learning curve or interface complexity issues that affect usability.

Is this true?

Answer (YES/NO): NO